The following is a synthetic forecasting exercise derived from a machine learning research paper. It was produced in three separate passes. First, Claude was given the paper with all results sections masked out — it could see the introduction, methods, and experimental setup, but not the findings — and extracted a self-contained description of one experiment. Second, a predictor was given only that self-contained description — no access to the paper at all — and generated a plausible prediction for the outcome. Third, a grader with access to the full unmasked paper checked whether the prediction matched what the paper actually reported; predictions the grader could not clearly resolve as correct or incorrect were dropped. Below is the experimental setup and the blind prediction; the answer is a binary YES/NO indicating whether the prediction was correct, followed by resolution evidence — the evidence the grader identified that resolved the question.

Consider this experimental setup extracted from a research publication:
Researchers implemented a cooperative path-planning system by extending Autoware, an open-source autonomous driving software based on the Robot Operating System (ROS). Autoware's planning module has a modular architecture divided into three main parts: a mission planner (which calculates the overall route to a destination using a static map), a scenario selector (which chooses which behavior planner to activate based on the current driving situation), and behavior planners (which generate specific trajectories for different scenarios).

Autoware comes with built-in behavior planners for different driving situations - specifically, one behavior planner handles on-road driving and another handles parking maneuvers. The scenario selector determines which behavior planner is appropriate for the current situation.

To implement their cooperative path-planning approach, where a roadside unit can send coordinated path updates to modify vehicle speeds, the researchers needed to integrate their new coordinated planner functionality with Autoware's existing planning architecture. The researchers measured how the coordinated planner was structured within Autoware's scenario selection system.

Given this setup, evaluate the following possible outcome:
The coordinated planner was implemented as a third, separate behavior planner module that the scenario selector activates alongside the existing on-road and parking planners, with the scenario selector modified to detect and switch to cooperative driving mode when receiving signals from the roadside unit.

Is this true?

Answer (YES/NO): YES